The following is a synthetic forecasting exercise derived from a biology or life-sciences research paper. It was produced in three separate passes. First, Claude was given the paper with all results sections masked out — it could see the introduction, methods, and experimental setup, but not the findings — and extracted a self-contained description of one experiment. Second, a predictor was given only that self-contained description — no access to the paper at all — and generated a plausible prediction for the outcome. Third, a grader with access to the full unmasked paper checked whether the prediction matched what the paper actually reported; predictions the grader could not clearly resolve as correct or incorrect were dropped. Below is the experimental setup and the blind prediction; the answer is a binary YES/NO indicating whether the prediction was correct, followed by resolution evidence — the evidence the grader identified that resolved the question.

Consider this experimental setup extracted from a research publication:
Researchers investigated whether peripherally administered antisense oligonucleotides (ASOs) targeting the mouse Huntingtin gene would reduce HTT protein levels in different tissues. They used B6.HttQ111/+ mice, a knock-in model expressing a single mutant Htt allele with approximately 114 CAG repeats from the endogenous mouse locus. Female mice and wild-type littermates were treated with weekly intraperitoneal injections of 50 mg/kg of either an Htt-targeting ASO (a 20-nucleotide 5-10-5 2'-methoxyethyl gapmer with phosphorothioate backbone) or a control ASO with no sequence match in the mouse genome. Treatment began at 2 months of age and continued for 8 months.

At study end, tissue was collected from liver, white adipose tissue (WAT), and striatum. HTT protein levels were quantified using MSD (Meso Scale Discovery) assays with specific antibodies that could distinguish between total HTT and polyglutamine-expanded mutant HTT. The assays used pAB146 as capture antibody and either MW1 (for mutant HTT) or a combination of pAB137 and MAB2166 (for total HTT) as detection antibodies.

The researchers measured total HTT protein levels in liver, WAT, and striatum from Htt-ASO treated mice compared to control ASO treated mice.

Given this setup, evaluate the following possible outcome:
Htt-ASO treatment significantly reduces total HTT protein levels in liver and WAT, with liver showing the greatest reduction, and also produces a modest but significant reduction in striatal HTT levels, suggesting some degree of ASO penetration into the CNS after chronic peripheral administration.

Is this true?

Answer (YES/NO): NO